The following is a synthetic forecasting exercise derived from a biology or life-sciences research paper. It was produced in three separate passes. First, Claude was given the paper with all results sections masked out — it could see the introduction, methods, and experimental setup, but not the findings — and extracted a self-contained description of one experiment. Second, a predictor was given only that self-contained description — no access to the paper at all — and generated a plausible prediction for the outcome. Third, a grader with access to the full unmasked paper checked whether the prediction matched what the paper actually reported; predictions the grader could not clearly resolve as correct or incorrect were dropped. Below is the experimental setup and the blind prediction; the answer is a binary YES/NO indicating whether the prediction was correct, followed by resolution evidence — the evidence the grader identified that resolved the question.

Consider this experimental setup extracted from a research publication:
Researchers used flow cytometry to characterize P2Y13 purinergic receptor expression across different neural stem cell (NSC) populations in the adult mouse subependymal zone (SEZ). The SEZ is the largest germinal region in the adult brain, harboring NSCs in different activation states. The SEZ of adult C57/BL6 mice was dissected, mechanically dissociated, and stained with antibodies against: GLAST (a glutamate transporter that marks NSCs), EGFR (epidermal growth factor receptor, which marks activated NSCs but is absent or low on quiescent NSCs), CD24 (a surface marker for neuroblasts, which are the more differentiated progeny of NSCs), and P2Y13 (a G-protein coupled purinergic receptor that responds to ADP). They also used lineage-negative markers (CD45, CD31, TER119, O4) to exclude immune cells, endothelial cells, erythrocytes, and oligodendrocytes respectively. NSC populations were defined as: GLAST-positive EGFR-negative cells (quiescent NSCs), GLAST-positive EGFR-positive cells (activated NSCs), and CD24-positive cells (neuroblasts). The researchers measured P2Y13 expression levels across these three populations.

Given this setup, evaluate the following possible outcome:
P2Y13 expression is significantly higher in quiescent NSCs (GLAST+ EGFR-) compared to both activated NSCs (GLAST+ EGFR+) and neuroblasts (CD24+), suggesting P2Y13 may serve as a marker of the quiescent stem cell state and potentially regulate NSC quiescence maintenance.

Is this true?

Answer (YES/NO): YES